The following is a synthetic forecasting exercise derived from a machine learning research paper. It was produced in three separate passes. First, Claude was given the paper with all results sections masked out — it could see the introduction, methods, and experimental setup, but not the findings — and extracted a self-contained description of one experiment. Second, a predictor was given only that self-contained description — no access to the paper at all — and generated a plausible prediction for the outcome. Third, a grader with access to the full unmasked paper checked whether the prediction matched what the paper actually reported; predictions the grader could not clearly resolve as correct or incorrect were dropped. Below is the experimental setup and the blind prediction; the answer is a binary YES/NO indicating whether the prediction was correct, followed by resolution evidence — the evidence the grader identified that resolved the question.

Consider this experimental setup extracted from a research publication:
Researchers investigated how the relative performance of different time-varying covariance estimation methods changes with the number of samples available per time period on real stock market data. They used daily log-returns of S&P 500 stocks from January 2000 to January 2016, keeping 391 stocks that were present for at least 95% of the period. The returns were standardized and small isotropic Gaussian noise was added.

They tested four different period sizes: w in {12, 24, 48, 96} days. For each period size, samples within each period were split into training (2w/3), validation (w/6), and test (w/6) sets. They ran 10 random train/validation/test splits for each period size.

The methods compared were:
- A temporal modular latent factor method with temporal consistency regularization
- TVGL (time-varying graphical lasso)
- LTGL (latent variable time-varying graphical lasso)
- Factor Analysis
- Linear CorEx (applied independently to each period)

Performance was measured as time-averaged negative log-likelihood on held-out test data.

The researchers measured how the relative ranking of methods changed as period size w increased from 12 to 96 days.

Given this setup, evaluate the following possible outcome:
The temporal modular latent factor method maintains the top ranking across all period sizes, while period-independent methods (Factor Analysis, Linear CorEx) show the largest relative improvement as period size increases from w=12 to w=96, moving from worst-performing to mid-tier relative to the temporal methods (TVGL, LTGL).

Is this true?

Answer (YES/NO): NO